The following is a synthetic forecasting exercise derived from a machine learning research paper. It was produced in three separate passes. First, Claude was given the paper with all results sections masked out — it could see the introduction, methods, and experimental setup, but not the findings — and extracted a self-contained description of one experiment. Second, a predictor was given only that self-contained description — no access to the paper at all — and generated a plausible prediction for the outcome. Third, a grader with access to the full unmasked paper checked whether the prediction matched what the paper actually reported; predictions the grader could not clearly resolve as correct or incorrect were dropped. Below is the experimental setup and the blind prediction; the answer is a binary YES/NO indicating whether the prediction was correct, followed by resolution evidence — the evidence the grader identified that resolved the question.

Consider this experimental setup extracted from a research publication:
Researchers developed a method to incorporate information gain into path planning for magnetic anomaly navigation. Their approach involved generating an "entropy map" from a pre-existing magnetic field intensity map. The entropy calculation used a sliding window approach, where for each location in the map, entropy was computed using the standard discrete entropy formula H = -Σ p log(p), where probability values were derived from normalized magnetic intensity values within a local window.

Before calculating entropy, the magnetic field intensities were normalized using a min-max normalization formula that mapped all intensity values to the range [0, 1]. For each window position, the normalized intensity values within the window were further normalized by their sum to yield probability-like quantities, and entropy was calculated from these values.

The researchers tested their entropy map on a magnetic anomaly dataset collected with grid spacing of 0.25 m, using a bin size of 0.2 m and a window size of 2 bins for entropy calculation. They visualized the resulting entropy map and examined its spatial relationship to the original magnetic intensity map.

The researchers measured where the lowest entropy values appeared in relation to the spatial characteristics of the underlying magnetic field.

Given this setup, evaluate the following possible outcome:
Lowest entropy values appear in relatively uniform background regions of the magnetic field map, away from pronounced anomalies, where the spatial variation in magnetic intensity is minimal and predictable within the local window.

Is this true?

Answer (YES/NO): NO